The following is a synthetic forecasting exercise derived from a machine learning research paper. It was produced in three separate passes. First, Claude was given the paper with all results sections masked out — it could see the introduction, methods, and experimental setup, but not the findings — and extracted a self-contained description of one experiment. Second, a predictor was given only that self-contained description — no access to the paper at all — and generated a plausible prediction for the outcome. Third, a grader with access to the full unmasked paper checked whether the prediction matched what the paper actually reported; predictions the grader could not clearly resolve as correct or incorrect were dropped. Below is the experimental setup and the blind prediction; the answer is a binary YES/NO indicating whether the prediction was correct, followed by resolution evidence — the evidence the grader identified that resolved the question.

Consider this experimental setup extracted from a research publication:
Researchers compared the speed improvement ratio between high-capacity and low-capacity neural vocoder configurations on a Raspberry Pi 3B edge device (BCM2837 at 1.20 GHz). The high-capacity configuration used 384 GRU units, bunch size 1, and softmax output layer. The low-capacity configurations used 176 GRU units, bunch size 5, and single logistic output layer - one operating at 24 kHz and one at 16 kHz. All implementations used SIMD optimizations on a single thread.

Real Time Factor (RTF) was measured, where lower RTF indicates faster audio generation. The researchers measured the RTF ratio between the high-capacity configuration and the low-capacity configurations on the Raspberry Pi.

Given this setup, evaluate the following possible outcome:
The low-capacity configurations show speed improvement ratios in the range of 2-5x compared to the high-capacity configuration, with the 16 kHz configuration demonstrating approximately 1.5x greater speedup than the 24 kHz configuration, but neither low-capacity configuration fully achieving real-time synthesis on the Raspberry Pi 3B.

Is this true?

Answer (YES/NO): NO